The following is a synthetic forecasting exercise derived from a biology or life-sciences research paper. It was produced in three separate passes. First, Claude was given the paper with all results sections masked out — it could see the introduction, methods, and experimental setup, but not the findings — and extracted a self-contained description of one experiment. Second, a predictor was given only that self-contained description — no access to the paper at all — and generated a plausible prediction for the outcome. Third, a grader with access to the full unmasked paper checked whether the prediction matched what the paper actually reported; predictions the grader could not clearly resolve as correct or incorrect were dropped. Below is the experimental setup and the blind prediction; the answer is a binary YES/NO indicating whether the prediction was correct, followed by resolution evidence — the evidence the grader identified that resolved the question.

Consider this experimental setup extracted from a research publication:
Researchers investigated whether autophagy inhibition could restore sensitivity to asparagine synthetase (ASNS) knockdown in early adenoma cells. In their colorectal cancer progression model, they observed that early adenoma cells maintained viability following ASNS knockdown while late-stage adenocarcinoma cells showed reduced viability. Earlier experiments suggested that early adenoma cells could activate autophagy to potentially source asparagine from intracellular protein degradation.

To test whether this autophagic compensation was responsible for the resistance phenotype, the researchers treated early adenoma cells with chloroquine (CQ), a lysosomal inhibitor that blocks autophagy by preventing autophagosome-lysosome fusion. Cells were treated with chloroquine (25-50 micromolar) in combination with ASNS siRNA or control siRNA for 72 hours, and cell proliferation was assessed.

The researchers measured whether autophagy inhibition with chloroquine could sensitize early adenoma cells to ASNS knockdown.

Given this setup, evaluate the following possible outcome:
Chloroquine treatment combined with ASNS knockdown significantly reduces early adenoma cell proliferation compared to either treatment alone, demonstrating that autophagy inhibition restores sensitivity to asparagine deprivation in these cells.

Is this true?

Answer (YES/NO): YES